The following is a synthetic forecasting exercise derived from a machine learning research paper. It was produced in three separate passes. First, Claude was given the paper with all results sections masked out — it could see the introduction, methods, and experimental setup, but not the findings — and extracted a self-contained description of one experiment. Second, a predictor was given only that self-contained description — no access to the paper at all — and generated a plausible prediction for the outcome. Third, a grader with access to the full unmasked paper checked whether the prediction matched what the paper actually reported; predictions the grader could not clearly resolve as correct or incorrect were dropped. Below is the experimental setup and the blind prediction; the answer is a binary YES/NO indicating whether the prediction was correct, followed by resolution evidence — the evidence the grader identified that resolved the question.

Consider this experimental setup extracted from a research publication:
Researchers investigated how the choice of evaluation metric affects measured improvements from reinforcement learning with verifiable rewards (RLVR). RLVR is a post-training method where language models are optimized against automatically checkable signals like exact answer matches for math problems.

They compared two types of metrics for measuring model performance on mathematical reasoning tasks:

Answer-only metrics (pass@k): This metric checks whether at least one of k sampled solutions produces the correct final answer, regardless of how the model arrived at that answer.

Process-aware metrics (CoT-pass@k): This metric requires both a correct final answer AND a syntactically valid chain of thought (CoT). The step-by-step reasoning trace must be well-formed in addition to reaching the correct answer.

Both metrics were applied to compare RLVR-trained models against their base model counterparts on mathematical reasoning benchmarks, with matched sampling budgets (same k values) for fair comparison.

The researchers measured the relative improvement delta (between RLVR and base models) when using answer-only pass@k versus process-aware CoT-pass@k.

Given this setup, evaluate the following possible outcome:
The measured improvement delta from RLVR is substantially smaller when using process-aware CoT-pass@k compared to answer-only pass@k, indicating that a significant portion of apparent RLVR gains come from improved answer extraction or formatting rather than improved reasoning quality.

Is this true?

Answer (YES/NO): NO